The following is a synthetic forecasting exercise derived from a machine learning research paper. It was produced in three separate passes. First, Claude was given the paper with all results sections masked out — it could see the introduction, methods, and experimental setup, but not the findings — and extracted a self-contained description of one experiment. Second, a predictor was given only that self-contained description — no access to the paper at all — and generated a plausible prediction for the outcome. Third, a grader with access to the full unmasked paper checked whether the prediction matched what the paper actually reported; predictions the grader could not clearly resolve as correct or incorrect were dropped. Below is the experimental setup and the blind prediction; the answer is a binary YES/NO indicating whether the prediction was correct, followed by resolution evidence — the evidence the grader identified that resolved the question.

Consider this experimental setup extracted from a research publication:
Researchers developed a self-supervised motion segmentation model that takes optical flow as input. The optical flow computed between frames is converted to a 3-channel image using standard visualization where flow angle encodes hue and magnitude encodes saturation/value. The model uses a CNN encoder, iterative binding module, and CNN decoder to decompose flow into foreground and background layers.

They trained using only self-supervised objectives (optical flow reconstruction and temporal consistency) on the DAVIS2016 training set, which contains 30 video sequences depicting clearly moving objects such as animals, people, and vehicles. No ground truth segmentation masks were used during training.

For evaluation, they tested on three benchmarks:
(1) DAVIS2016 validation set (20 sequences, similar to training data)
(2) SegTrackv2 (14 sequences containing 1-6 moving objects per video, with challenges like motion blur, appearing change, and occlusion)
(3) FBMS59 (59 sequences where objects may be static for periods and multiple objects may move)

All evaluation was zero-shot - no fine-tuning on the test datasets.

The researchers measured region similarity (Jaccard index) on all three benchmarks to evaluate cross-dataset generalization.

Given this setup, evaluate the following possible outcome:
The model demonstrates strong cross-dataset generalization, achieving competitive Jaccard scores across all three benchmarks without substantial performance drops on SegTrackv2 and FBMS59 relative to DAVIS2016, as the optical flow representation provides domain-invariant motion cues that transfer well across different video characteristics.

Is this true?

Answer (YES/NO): NO